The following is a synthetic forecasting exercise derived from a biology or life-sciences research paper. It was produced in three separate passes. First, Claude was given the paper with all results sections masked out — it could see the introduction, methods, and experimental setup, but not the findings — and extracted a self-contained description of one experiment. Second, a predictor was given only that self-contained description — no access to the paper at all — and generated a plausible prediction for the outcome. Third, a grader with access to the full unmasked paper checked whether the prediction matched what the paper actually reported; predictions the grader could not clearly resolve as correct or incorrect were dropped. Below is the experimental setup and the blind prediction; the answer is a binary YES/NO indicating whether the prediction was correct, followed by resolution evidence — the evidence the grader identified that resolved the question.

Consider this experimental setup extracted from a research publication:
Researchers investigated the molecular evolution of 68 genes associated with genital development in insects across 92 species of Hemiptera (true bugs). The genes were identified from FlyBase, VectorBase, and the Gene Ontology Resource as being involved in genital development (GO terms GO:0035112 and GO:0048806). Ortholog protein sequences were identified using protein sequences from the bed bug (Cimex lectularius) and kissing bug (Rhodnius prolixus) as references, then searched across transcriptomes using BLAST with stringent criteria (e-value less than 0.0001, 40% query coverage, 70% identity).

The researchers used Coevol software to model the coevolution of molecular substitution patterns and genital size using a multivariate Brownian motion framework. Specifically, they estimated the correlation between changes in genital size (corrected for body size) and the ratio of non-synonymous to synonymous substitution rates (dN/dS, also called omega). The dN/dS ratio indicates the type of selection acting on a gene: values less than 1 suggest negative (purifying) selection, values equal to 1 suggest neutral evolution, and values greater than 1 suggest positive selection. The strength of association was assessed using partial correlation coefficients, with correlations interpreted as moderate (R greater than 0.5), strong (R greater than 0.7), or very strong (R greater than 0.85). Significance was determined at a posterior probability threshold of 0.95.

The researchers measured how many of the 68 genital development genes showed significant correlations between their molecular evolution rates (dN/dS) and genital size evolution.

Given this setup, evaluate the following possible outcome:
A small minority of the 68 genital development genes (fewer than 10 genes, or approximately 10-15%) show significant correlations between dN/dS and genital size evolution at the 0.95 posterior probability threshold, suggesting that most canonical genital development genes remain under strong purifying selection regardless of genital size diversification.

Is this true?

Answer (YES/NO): NO